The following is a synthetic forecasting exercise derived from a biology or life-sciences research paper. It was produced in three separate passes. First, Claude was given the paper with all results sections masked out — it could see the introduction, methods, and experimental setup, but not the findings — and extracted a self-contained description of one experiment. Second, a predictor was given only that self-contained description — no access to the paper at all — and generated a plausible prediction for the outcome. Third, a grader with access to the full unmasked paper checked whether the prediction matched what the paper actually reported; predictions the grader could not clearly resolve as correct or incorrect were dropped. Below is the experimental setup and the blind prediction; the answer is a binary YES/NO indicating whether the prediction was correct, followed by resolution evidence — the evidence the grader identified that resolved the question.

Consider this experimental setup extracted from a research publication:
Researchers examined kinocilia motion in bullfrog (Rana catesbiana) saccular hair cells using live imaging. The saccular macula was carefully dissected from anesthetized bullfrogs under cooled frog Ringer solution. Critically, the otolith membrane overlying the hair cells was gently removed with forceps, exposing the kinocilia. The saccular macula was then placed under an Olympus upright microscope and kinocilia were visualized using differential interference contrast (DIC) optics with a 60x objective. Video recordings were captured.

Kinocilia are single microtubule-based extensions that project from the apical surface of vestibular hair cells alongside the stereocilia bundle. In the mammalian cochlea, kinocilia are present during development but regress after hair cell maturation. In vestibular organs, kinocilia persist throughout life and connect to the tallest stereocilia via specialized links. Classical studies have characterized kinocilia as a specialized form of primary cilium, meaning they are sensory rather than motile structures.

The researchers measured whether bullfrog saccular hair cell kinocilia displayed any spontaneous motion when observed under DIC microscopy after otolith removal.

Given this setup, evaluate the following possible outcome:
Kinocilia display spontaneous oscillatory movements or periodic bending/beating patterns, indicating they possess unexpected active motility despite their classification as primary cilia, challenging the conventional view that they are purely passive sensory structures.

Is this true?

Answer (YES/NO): YES